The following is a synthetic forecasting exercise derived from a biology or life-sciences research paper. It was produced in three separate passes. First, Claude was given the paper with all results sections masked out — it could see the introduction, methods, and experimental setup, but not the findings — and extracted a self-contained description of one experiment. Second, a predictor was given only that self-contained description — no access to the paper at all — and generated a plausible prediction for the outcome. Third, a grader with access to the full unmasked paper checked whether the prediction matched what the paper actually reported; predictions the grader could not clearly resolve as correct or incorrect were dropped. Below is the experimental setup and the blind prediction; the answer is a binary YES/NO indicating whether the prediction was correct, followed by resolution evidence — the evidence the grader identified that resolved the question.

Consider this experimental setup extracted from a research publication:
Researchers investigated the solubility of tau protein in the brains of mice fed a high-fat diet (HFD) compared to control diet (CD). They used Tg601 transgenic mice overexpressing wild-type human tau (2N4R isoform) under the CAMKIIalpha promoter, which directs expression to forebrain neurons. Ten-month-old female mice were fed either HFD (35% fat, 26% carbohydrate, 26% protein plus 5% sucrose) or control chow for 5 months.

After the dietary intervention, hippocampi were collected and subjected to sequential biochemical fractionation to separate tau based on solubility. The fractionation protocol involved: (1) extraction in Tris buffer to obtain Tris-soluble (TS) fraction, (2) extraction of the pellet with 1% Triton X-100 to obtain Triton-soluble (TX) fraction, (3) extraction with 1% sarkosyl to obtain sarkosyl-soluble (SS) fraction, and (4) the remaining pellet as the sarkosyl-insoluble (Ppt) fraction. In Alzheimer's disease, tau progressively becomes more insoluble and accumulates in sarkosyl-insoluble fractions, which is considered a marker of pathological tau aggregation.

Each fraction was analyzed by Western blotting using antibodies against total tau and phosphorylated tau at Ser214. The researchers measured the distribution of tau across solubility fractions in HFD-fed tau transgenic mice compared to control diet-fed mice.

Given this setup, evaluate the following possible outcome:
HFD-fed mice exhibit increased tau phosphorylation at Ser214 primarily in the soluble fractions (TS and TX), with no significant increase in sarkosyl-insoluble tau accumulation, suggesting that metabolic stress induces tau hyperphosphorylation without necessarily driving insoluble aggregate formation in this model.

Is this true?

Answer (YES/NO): NO